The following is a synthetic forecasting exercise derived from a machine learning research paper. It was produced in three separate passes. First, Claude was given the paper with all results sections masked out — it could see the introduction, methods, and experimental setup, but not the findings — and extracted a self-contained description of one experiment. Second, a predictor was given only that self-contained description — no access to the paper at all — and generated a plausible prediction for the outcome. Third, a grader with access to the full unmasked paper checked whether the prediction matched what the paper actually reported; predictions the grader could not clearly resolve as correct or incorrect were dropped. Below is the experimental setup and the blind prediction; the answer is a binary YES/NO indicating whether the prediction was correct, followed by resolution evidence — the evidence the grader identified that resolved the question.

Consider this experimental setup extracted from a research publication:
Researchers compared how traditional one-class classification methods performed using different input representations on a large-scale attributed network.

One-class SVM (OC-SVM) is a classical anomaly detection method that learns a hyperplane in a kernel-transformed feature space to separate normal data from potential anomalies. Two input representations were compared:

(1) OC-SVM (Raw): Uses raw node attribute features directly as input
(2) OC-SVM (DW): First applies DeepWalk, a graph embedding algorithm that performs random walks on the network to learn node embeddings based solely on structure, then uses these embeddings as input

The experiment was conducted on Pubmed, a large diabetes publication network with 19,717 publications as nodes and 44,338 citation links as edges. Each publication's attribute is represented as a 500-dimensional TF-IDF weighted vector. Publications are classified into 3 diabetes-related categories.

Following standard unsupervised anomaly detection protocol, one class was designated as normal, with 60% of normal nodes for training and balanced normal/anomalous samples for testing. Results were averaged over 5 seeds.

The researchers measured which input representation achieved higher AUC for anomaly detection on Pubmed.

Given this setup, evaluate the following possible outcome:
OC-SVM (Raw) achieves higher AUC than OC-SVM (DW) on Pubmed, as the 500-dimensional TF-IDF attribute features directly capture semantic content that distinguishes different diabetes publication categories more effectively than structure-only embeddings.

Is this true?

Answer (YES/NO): YES